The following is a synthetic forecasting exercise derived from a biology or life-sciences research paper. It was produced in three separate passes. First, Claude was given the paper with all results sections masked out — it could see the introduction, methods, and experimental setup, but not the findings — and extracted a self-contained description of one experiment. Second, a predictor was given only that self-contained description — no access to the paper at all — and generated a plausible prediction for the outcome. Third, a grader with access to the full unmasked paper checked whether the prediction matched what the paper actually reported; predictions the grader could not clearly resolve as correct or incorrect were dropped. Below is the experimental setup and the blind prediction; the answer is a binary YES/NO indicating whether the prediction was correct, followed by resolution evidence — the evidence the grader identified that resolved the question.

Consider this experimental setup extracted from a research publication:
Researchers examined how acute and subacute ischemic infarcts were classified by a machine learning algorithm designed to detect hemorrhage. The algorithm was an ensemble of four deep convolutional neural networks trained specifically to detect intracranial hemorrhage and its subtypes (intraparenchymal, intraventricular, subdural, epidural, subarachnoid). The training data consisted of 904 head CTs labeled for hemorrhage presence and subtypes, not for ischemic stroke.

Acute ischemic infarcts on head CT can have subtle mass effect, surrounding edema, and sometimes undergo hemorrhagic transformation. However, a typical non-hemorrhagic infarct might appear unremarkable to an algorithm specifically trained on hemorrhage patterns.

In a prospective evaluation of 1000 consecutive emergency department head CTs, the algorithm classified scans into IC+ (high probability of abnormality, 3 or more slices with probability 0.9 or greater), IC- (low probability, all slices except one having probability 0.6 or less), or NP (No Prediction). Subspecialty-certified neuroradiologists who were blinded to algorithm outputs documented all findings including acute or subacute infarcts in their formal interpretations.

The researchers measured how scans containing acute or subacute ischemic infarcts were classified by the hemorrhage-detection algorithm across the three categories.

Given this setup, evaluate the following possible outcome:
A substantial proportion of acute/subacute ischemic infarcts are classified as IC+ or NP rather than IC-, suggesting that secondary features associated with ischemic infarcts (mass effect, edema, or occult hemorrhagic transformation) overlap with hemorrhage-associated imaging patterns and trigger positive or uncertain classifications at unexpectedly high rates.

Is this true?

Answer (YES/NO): NO